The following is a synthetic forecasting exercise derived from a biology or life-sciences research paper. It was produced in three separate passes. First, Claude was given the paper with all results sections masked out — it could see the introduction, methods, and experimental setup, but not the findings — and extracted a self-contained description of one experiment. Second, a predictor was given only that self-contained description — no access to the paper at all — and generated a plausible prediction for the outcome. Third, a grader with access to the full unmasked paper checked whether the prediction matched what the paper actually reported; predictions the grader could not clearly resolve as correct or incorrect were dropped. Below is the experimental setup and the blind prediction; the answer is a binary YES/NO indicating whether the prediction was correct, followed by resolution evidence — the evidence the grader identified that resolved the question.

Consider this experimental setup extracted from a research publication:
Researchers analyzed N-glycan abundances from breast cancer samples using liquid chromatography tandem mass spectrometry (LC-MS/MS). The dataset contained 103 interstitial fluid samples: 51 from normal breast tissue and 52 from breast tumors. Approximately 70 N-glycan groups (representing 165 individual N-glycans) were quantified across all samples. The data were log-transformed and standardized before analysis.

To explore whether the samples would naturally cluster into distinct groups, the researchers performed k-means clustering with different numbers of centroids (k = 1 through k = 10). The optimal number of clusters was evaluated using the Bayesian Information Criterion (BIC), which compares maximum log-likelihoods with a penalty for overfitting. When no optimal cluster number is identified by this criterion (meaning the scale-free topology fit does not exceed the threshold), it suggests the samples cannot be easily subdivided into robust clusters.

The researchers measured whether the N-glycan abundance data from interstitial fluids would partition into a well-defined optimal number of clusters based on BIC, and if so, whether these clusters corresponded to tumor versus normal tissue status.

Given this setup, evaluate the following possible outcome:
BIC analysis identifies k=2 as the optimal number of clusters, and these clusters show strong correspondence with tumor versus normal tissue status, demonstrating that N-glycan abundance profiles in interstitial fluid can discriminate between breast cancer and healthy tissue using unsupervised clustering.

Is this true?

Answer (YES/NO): NO